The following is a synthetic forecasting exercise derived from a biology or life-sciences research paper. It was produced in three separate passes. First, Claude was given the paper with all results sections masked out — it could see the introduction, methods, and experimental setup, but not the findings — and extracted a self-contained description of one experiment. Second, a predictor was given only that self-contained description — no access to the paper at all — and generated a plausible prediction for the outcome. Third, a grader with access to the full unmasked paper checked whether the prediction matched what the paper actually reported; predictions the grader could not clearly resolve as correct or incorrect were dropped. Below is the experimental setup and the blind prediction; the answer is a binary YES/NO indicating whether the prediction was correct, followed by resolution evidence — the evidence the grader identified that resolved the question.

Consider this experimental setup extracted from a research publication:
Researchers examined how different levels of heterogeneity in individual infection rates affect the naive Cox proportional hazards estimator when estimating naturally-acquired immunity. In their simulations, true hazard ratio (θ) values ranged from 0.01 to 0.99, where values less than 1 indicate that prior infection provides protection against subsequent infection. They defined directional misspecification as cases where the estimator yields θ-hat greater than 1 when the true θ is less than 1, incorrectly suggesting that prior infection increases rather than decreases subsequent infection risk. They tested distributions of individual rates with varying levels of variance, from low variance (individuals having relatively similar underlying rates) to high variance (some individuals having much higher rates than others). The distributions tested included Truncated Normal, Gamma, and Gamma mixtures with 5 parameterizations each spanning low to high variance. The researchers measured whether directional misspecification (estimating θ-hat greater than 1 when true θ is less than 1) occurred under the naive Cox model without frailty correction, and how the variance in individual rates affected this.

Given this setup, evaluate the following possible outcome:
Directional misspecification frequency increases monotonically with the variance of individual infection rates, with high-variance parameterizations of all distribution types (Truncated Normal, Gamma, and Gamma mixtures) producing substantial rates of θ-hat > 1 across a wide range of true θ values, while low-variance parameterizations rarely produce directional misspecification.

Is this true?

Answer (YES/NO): NO